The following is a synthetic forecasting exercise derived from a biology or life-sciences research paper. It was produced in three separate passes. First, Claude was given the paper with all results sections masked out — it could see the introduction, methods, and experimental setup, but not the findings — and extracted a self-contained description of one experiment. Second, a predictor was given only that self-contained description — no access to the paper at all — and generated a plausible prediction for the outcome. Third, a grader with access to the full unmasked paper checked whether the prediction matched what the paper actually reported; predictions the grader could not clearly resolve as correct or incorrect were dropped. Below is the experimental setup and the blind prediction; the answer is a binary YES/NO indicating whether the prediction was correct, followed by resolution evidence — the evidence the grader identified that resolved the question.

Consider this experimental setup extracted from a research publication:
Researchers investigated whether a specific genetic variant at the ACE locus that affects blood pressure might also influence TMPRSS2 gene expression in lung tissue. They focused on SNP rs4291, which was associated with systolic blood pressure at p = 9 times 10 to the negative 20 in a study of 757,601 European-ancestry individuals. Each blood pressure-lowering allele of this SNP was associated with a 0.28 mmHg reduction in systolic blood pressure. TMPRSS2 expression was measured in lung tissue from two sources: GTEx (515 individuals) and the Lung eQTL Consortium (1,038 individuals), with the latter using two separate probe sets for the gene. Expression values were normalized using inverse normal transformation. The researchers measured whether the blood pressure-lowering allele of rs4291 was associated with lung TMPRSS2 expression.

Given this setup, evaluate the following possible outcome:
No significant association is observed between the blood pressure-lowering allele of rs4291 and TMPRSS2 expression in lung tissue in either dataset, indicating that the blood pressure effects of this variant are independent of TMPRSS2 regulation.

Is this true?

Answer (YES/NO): YES